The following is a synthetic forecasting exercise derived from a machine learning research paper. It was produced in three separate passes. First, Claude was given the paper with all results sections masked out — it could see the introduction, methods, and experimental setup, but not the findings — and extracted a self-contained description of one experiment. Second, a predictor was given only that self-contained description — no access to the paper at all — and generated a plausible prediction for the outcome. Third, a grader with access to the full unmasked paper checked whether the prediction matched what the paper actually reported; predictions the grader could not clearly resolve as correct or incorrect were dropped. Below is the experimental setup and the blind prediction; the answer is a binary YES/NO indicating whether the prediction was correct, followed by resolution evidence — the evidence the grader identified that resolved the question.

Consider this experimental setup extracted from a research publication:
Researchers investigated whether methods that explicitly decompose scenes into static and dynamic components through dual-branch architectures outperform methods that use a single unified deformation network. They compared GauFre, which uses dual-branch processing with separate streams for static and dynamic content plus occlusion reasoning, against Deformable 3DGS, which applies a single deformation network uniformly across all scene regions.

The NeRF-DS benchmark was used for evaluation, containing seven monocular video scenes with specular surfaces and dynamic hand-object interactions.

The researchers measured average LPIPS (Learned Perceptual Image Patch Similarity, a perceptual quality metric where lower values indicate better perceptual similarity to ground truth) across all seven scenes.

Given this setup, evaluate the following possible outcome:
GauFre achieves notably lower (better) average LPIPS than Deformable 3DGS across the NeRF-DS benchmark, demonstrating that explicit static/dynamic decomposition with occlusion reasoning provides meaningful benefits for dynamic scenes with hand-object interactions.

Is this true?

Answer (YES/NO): NO